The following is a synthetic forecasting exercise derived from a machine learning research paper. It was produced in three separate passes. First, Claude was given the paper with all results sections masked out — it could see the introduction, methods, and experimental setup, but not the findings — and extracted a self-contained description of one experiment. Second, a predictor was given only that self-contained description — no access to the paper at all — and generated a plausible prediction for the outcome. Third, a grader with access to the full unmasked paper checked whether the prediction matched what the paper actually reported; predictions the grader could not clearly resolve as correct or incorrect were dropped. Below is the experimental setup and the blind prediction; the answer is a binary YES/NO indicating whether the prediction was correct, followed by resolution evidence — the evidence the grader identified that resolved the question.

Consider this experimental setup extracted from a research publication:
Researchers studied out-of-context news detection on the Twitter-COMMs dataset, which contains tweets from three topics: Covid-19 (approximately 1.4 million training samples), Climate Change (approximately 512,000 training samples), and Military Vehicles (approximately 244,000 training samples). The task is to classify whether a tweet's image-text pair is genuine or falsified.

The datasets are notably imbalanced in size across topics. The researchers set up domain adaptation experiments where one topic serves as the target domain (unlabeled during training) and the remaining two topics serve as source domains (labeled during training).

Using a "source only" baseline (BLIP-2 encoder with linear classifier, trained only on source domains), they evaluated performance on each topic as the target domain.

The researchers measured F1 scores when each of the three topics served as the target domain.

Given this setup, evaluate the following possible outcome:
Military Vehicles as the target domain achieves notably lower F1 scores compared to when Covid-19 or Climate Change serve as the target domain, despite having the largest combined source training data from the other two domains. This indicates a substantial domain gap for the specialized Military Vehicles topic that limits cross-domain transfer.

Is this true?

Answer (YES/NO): YES